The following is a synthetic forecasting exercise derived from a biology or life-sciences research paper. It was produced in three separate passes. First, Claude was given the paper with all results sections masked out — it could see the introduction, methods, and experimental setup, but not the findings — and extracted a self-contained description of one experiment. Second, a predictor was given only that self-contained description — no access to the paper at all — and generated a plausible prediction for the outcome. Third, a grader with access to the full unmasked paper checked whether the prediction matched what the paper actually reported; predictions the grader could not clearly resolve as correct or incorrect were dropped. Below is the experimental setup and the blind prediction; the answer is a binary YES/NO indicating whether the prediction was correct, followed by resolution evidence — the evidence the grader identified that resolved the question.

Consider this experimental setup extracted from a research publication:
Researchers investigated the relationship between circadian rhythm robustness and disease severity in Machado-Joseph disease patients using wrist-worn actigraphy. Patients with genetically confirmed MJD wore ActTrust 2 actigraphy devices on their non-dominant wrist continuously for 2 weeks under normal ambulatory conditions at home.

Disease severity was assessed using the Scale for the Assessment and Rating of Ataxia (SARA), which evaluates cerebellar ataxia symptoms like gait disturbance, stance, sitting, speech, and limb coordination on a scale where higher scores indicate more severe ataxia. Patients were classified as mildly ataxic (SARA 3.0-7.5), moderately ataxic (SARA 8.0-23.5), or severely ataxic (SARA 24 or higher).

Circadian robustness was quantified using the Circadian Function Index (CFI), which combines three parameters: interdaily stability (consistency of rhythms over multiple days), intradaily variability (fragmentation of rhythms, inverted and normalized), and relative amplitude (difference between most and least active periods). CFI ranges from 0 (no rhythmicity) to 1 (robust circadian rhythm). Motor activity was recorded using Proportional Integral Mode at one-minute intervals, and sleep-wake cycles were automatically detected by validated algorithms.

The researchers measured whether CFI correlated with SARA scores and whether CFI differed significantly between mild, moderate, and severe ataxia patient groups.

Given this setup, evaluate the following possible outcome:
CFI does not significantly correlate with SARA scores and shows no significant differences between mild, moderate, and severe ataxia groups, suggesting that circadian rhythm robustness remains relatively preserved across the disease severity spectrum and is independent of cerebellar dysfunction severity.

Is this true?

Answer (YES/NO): NO